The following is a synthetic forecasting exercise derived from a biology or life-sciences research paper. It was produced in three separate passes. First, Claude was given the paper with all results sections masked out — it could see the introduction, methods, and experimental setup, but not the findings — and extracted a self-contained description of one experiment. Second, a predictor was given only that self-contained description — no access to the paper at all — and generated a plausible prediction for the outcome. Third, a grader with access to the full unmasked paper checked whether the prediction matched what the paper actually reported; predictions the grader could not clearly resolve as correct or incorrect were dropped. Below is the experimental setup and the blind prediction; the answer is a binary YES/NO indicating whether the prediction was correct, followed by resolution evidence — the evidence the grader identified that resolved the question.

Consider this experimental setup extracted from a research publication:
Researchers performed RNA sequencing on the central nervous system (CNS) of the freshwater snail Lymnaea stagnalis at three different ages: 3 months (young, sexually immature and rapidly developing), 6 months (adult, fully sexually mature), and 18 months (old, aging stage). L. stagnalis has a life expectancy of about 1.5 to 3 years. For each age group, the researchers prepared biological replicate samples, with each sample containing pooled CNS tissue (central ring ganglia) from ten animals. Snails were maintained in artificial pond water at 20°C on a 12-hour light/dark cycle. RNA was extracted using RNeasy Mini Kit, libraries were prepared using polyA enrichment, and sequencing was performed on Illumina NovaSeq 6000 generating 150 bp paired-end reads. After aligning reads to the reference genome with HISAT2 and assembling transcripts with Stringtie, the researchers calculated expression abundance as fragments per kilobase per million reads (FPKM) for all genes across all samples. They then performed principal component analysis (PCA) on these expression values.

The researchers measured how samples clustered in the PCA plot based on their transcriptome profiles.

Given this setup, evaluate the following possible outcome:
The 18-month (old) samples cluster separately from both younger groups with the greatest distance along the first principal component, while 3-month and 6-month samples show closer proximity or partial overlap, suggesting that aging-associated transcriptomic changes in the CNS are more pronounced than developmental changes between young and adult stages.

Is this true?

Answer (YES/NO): NO